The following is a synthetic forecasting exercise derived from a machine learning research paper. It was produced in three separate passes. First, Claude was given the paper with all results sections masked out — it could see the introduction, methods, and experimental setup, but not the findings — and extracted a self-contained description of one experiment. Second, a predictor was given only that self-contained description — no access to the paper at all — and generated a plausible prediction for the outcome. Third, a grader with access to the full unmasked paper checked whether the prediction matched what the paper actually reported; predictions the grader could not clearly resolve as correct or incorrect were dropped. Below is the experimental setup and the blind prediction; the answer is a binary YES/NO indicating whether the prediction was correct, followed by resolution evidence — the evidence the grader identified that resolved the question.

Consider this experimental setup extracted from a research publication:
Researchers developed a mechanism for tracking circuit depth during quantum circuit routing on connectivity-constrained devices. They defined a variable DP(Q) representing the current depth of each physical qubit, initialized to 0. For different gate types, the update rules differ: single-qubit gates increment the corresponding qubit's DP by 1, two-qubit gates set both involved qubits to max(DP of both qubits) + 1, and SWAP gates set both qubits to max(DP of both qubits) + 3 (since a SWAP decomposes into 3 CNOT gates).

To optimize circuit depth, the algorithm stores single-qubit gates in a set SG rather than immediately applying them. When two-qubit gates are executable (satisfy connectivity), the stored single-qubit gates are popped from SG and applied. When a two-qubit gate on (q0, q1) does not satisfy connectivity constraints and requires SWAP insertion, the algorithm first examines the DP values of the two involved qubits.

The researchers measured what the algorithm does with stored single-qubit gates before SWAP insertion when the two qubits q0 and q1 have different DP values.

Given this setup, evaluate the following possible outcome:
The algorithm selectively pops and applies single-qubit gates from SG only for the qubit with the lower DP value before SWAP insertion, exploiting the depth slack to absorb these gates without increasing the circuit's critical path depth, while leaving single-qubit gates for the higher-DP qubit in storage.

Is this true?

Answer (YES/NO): YES